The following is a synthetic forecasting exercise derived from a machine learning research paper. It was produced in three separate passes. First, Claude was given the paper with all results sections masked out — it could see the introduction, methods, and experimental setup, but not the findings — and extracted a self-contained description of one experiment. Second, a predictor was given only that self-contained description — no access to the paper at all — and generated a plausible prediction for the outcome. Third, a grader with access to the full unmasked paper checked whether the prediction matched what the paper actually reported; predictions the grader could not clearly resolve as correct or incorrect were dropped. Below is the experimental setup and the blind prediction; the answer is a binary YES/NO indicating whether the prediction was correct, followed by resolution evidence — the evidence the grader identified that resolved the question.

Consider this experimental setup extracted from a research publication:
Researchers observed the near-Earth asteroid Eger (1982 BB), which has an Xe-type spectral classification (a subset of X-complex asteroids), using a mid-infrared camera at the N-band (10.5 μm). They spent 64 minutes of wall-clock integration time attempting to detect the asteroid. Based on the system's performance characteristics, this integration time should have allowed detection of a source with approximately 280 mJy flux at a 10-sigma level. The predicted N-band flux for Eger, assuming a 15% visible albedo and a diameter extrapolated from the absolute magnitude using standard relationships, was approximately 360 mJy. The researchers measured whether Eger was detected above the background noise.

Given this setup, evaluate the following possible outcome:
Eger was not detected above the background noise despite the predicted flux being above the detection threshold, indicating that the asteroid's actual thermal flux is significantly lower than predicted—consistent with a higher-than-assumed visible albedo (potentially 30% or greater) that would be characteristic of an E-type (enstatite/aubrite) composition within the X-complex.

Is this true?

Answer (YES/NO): YES